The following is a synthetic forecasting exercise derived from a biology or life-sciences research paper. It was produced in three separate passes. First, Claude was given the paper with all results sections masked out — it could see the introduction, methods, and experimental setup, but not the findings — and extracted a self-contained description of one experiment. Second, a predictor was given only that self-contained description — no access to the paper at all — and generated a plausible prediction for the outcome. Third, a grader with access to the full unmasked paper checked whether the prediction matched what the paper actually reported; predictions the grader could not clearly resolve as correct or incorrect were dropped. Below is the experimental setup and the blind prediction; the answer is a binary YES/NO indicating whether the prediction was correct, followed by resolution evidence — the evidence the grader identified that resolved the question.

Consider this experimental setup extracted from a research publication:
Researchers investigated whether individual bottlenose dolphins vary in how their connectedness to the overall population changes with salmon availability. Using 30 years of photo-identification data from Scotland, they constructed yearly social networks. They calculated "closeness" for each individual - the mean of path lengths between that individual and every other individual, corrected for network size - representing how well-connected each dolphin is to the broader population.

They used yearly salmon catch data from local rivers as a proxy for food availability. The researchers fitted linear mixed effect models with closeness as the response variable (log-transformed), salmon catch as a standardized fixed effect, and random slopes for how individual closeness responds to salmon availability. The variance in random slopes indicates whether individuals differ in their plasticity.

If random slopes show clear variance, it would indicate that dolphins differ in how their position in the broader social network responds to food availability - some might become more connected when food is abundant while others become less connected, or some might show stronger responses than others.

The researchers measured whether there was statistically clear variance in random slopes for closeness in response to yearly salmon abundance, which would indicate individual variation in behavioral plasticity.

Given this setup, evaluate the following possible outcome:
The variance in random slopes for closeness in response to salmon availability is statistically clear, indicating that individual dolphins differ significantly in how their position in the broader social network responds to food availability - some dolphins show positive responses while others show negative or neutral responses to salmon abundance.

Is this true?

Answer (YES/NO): YES